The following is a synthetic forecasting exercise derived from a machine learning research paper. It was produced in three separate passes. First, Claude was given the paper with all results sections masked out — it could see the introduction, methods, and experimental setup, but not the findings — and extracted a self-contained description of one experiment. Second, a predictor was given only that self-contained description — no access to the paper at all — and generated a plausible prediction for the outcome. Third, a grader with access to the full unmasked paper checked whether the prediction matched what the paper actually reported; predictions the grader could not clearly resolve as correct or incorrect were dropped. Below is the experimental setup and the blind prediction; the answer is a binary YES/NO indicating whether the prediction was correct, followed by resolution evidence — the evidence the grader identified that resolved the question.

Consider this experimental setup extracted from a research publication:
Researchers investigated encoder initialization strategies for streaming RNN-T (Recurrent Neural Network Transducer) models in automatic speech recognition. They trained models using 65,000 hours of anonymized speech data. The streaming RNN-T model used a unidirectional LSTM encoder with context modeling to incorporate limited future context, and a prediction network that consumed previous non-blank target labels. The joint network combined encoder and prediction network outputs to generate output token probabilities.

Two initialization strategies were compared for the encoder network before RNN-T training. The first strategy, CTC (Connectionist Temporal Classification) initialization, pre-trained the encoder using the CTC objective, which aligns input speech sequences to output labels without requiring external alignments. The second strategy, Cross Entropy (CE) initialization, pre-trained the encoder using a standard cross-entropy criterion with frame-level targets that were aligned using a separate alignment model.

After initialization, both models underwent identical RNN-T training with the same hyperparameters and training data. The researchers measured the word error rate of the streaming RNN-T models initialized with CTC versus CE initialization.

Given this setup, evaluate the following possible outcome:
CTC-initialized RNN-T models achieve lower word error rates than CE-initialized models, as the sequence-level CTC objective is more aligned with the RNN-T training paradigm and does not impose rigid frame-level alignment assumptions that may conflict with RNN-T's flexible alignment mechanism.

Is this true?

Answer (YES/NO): NO